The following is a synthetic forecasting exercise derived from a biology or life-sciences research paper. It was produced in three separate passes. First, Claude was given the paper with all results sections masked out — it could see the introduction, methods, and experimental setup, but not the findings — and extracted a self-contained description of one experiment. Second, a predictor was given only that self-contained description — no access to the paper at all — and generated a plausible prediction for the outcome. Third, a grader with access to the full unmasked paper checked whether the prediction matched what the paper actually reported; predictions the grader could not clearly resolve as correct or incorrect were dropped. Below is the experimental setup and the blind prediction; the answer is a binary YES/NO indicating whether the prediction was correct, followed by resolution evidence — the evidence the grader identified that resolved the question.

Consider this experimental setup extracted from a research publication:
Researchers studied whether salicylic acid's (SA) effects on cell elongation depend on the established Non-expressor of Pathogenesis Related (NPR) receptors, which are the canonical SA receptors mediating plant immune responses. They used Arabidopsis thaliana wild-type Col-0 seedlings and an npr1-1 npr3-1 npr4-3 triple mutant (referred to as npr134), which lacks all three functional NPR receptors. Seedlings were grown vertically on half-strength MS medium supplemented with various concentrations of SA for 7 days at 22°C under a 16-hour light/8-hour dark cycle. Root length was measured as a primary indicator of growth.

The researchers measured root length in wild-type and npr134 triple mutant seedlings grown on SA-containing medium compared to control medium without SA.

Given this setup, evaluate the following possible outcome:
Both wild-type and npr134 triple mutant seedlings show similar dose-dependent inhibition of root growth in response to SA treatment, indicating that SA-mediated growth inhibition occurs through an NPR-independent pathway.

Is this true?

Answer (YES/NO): YES